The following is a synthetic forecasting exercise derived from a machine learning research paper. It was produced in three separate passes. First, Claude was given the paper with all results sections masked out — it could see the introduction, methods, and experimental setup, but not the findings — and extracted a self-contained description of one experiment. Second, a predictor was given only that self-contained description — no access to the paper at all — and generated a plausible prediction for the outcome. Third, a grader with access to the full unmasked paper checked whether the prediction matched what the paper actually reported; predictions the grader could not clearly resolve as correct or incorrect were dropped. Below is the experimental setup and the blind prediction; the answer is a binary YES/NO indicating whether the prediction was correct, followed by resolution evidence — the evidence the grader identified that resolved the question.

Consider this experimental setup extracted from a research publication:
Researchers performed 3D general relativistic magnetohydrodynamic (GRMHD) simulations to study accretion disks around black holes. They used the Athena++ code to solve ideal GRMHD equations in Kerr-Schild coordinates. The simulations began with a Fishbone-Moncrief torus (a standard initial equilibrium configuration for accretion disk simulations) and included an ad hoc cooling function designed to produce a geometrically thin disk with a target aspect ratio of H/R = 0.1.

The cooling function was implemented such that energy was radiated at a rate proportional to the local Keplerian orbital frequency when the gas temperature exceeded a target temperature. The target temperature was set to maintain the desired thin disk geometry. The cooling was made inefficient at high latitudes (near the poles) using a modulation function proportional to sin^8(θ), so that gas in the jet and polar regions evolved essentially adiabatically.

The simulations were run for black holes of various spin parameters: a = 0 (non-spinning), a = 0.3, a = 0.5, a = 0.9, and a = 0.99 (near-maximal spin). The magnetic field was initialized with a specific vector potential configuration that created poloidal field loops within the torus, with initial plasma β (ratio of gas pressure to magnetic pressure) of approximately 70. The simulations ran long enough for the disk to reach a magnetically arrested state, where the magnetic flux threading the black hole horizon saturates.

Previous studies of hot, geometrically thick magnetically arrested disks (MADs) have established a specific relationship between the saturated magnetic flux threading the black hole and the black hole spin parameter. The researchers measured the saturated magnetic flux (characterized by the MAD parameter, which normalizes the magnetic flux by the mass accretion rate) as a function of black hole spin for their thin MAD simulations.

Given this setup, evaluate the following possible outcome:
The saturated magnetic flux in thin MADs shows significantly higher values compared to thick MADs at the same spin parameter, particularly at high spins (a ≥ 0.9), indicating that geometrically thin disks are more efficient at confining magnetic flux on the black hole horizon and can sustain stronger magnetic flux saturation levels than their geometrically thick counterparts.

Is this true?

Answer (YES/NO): NO